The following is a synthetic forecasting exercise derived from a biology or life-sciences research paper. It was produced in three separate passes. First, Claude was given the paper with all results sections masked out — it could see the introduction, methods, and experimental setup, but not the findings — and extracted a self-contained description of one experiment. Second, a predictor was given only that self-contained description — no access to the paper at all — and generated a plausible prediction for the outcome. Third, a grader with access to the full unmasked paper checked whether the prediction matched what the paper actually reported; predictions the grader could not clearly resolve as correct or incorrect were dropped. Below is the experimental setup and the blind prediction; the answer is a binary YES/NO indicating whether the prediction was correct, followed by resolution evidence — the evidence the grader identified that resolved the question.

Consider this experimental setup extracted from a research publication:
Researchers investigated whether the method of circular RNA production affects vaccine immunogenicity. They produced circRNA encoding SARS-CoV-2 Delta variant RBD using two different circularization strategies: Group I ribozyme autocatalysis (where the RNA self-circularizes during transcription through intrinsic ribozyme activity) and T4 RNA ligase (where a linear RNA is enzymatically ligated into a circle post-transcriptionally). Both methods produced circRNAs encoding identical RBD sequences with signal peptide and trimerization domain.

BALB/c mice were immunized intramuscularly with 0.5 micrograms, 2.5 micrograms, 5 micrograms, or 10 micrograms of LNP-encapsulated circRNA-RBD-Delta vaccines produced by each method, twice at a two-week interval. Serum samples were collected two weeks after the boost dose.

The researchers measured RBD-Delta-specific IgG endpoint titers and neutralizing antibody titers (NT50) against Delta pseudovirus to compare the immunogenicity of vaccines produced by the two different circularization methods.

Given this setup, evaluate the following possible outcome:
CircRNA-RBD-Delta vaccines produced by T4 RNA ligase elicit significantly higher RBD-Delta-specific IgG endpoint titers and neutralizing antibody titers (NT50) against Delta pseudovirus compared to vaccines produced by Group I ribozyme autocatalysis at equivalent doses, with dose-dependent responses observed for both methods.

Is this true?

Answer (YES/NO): NO